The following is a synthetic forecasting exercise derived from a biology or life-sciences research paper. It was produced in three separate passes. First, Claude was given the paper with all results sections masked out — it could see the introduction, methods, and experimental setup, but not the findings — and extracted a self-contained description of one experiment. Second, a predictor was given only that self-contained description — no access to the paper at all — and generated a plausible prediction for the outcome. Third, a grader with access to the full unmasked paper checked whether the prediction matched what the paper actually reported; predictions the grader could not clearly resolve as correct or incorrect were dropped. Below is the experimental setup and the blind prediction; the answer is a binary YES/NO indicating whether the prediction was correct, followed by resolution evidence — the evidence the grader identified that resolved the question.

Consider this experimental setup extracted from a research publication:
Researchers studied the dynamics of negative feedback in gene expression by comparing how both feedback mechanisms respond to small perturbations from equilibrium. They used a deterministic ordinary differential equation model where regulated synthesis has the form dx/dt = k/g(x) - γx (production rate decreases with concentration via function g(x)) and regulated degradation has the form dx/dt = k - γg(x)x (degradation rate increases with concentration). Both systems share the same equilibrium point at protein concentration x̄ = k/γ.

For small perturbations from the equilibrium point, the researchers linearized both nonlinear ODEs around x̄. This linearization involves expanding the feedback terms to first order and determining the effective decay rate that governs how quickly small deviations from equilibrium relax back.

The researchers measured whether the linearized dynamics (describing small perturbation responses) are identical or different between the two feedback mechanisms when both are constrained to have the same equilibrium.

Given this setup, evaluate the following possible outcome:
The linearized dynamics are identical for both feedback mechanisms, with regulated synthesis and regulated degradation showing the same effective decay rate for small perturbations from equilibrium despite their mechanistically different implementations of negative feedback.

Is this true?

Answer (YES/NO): YES